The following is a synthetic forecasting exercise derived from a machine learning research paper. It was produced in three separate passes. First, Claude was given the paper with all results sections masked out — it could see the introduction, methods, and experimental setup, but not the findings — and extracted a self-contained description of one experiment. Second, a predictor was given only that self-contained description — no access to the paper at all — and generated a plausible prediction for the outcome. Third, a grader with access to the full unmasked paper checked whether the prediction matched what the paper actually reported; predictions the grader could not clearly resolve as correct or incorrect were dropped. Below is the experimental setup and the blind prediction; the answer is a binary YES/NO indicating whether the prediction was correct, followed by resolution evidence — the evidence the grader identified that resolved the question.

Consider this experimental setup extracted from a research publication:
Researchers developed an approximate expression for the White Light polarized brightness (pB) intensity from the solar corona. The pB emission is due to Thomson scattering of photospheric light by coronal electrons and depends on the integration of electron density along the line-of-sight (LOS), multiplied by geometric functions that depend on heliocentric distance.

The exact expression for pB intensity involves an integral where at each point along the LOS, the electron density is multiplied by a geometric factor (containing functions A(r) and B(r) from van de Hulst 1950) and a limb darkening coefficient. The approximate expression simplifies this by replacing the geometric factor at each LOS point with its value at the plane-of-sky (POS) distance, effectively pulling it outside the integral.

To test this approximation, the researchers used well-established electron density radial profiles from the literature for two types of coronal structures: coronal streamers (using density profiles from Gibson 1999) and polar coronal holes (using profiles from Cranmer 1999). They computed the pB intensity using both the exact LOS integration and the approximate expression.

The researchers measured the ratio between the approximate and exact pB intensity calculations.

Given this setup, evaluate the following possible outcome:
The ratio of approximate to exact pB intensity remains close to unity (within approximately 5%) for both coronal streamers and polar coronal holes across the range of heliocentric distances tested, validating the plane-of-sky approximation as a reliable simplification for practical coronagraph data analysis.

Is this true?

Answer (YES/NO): NO